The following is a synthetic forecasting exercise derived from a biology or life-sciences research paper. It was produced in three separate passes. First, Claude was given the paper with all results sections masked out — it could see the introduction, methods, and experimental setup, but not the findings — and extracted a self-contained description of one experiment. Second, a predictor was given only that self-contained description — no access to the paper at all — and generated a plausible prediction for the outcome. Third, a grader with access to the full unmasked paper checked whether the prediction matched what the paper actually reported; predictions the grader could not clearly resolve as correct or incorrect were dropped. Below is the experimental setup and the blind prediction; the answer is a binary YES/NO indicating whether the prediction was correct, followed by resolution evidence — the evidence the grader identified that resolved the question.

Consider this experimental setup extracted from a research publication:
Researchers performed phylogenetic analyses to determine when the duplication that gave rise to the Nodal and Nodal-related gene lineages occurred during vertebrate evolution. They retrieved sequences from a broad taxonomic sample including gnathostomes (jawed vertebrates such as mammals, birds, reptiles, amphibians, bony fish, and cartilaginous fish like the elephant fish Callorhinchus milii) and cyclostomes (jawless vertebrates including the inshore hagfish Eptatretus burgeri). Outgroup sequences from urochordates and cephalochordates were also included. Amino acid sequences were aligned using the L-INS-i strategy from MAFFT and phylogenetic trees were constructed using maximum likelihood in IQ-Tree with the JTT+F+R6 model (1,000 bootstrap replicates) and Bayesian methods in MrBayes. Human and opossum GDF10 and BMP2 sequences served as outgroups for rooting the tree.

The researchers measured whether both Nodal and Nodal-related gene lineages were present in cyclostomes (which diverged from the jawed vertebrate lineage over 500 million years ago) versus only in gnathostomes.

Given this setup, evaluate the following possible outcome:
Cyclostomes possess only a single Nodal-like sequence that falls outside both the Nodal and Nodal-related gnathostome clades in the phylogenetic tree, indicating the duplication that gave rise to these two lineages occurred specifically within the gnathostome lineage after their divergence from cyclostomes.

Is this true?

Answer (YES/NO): NO